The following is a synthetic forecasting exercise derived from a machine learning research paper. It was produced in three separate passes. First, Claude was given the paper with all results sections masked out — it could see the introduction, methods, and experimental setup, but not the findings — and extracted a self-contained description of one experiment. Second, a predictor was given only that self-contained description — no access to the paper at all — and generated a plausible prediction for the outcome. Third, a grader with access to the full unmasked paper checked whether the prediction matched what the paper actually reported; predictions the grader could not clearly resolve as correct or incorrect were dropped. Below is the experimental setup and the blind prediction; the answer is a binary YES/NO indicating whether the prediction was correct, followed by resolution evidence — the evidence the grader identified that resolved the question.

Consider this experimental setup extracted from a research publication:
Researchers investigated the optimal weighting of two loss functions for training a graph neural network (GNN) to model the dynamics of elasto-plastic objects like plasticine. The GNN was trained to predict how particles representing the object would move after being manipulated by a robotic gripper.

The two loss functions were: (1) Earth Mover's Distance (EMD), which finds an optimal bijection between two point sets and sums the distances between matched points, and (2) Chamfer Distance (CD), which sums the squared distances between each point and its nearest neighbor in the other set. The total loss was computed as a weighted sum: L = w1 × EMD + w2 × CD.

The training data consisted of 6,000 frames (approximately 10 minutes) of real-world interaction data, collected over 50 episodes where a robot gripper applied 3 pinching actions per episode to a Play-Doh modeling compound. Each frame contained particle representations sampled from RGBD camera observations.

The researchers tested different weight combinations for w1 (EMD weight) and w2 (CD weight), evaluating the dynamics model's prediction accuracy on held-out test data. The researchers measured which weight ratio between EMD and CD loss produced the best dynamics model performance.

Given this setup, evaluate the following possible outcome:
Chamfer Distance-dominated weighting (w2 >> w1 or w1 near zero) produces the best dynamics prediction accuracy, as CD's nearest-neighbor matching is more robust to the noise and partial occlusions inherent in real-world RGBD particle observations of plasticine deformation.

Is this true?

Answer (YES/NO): NO